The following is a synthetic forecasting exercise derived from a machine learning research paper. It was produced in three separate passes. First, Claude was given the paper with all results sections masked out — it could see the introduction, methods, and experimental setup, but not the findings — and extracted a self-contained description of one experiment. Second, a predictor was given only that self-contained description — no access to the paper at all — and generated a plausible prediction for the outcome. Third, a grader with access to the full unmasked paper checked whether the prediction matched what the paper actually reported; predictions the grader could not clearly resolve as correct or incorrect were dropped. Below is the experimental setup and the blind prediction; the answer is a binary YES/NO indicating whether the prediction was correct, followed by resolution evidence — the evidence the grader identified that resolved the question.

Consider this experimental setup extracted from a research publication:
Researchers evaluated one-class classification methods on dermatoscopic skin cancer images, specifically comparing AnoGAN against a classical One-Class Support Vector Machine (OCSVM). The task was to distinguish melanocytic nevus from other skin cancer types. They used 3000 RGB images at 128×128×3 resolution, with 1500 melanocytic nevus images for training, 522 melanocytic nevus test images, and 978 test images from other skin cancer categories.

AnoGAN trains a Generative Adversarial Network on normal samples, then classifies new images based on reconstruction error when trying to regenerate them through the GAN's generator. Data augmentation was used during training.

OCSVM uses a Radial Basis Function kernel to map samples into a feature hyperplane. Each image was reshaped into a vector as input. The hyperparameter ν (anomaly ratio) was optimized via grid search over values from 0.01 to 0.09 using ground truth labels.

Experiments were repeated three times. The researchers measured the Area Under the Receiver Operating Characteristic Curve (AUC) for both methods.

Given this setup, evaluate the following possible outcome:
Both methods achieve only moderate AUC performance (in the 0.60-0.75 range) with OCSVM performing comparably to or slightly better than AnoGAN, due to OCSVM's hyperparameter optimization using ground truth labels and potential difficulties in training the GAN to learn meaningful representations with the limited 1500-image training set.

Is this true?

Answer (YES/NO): NO